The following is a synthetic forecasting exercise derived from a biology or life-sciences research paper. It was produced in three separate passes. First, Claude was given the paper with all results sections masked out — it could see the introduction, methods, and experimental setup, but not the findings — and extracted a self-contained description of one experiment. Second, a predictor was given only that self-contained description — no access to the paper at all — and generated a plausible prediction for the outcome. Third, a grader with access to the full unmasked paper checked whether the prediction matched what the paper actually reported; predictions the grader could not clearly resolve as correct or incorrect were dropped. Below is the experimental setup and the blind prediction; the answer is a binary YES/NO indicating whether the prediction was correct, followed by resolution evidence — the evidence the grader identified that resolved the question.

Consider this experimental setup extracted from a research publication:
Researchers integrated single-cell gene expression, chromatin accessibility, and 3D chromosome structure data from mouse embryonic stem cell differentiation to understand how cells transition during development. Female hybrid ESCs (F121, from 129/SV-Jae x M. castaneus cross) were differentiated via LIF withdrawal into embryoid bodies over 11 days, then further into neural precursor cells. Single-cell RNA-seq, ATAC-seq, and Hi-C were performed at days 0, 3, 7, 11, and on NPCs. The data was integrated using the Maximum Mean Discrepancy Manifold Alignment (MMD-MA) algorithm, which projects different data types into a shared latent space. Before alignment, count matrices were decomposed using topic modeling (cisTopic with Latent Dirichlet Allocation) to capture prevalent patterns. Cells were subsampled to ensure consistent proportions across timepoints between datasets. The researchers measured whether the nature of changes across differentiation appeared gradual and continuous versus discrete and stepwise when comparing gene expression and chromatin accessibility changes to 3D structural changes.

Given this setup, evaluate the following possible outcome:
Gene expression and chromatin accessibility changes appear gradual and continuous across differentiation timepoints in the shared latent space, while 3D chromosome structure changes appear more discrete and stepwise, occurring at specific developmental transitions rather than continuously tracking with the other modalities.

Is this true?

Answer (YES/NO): YES